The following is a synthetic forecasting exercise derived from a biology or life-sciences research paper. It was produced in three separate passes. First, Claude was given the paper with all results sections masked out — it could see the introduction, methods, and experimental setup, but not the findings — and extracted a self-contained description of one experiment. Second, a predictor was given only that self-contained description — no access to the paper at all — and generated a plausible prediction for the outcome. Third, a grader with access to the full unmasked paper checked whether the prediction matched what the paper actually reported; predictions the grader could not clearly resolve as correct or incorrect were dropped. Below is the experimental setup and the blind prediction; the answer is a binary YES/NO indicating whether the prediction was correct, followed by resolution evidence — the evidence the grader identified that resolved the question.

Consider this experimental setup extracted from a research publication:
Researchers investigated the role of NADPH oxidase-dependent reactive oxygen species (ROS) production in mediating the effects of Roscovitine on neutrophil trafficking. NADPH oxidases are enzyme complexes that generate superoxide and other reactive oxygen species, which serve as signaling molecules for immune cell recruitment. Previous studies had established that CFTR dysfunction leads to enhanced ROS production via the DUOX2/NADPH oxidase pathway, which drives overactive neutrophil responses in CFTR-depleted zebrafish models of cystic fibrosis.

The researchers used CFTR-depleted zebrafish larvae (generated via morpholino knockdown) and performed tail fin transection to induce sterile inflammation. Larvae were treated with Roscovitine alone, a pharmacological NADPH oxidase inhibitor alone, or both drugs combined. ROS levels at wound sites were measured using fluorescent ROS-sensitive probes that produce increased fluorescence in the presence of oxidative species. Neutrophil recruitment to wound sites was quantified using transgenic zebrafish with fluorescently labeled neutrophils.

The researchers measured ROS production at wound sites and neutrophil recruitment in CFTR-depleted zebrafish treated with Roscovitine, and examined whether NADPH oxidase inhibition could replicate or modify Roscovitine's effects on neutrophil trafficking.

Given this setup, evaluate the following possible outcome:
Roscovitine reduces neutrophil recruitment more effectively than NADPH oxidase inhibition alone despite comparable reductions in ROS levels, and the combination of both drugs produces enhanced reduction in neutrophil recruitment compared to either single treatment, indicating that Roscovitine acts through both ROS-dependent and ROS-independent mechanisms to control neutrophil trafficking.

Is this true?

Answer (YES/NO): NO